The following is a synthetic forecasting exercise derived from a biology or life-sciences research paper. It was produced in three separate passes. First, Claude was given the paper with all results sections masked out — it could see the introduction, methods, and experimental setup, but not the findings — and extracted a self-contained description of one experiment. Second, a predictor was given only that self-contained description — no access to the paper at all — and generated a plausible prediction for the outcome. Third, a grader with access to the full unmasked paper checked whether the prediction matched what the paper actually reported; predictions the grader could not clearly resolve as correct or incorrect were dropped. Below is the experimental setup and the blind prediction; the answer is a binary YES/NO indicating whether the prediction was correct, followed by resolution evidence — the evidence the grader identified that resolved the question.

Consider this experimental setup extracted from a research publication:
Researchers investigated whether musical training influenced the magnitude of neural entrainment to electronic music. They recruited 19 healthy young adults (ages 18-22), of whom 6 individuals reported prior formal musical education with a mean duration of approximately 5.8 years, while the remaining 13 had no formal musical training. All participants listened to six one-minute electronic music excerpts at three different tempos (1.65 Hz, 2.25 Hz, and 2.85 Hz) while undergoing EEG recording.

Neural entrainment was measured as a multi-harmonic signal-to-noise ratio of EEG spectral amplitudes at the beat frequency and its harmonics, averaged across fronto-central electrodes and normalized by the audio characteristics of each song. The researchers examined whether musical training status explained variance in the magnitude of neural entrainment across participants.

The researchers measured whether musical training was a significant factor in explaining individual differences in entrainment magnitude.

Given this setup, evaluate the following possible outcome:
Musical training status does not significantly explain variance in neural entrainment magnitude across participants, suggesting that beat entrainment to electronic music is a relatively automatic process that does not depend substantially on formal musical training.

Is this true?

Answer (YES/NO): NO